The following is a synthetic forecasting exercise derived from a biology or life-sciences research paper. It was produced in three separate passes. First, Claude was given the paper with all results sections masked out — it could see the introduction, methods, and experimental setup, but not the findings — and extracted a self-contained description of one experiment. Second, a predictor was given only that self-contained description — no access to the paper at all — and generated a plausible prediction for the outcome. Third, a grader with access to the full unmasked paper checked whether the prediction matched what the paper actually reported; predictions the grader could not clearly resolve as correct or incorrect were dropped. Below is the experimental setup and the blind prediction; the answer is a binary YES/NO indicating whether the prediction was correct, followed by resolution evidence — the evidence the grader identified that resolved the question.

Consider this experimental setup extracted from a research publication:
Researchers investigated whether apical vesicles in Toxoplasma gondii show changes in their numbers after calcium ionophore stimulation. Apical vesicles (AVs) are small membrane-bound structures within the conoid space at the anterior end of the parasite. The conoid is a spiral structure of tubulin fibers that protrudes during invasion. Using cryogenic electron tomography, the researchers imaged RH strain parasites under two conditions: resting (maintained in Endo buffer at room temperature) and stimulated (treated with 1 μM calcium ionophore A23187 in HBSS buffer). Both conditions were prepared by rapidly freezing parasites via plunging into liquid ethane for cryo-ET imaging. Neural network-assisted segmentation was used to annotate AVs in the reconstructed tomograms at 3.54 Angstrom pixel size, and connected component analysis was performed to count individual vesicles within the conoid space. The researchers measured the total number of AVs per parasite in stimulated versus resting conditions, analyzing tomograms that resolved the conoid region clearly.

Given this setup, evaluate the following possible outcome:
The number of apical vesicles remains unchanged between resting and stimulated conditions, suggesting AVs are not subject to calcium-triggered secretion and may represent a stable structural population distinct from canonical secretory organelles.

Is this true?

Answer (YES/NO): YES